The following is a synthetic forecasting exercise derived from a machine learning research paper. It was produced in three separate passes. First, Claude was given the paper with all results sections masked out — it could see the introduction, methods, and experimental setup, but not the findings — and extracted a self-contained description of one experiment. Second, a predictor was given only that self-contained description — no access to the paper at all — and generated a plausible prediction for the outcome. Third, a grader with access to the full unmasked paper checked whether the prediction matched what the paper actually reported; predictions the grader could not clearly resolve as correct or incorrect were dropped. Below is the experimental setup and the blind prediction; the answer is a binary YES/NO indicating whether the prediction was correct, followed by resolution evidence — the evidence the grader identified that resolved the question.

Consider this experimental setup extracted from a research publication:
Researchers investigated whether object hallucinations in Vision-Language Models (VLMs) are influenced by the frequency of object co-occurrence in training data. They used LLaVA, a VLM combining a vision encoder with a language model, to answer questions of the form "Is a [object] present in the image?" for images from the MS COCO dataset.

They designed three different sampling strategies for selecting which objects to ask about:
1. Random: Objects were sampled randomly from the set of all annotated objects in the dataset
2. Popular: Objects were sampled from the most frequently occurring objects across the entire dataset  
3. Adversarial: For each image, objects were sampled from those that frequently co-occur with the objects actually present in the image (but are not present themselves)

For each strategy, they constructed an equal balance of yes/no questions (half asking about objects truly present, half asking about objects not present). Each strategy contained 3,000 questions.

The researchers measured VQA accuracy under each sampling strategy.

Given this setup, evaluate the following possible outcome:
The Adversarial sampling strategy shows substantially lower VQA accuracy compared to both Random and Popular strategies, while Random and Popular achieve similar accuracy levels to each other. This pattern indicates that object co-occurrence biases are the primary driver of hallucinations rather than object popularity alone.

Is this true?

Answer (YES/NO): NO